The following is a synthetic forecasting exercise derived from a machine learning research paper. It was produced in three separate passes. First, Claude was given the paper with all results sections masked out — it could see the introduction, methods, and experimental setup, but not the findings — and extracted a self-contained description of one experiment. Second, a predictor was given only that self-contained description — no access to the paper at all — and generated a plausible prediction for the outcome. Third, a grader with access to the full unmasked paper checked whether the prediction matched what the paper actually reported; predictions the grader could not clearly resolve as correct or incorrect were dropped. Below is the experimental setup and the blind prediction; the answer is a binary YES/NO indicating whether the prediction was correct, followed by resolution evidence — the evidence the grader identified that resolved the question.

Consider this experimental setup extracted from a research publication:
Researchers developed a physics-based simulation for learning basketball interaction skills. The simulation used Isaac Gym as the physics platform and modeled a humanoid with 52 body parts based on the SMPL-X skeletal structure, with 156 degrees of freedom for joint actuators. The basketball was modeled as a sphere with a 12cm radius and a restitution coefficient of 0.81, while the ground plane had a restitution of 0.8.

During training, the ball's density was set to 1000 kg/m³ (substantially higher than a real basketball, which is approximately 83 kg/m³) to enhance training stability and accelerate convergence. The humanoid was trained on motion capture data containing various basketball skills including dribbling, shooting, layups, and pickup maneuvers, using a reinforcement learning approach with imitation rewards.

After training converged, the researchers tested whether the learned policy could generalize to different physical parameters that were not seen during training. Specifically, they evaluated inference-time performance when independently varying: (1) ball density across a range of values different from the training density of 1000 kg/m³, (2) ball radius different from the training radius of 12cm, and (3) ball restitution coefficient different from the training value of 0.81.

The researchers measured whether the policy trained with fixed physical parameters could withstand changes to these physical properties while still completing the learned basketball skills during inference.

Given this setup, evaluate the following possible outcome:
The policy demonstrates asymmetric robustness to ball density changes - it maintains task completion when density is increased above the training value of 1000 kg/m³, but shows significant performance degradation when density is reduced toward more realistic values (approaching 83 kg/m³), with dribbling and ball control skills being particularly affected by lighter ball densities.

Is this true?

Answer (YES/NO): NO